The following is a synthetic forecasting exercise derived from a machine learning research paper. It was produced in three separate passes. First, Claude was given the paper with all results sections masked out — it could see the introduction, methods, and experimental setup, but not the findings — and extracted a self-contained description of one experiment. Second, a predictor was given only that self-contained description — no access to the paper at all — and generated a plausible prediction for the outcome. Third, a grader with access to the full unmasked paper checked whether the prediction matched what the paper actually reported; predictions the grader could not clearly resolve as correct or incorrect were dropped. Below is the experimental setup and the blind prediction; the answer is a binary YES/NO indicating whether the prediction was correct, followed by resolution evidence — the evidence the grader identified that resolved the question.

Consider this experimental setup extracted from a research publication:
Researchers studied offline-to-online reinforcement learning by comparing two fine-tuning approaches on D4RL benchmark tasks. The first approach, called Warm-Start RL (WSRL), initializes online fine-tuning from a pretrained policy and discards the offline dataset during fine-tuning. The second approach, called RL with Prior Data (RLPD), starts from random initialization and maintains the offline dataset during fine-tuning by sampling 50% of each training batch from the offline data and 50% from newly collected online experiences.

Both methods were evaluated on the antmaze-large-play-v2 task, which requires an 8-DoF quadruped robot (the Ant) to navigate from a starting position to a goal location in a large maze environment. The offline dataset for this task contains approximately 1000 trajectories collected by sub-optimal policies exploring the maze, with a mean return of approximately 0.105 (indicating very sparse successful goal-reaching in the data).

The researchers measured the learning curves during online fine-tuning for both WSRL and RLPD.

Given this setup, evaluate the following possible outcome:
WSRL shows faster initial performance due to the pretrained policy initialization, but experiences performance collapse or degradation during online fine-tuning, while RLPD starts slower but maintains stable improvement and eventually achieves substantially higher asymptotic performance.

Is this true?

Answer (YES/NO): NO